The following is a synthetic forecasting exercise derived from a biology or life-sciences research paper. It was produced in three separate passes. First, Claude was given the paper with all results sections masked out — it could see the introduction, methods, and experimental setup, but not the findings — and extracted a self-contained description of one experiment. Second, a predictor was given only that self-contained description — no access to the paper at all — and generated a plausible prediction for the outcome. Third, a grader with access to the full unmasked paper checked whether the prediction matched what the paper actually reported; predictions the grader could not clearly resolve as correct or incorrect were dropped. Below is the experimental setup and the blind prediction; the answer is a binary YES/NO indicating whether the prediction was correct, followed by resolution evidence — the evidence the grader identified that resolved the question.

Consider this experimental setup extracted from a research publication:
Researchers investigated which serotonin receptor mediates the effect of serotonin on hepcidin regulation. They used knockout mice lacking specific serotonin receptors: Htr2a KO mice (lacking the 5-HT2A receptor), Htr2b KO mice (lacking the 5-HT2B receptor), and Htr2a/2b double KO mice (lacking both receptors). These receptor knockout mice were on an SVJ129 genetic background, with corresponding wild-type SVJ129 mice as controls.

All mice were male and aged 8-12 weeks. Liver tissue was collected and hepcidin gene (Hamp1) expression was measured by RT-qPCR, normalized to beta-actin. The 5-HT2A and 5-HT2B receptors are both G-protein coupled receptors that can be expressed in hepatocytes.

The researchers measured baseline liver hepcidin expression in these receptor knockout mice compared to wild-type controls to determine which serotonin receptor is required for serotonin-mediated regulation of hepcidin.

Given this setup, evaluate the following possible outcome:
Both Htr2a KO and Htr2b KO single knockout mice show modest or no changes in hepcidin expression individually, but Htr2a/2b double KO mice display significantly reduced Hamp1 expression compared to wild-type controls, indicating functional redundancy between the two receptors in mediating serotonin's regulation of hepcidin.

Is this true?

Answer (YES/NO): NO